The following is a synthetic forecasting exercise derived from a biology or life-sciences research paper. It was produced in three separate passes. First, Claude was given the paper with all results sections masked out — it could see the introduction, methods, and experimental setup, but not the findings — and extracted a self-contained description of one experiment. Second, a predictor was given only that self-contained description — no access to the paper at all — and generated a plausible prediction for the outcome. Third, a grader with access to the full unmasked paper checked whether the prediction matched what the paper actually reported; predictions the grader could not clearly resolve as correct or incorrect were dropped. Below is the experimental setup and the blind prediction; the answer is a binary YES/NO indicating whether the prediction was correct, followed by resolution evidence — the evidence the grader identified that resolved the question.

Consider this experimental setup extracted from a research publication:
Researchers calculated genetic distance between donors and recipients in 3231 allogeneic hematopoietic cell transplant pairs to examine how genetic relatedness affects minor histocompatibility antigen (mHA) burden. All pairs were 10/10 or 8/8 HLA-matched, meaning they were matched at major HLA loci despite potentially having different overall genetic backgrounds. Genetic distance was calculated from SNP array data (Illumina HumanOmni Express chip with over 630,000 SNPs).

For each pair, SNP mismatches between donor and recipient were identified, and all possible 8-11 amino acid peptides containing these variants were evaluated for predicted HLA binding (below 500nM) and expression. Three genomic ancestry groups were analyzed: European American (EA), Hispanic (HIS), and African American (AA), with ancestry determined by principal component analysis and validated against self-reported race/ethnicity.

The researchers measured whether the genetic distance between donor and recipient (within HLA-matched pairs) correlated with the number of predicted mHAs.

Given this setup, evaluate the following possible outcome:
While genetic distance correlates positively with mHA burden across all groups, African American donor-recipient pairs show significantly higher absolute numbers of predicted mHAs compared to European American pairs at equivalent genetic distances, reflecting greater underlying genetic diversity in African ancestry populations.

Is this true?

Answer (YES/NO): NO